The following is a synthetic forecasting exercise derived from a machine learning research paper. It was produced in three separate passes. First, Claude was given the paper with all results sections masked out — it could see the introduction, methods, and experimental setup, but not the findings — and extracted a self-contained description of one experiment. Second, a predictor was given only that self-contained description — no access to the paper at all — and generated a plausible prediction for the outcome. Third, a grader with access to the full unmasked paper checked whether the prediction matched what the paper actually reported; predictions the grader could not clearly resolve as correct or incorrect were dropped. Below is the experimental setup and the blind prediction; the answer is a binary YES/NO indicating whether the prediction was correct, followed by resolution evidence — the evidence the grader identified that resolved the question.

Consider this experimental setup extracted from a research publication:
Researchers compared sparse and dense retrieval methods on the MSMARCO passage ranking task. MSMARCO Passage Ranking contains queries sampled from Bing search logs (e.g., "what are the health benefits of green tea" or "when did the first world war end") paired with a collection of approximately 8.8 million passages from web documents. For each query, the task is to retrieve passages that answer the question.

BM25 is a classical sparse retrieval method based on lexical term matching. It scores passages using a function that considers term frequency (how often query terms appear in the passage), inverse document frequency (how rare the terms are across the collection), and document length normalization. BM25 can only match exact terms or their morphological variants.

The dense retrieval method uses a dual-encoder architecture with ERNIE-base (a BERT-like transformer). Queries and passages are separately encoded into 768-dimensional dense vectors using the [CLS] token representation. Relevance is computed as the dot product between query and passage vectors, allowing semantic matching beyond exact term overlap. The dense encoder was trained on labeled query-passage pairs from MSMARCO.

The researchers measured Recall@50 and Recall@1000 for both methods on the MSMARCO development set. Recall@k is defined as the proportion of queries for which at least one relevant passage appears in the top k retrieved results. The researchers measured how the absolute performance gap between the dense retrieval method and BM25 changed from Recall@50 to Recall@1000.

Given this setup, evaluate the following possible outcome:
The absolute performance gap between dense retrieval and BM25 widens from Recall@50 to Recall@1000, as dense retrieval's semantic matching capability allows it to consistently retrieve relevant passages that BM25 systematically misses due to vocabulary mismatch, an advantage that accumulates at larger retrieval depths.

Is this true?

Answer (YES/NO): NO